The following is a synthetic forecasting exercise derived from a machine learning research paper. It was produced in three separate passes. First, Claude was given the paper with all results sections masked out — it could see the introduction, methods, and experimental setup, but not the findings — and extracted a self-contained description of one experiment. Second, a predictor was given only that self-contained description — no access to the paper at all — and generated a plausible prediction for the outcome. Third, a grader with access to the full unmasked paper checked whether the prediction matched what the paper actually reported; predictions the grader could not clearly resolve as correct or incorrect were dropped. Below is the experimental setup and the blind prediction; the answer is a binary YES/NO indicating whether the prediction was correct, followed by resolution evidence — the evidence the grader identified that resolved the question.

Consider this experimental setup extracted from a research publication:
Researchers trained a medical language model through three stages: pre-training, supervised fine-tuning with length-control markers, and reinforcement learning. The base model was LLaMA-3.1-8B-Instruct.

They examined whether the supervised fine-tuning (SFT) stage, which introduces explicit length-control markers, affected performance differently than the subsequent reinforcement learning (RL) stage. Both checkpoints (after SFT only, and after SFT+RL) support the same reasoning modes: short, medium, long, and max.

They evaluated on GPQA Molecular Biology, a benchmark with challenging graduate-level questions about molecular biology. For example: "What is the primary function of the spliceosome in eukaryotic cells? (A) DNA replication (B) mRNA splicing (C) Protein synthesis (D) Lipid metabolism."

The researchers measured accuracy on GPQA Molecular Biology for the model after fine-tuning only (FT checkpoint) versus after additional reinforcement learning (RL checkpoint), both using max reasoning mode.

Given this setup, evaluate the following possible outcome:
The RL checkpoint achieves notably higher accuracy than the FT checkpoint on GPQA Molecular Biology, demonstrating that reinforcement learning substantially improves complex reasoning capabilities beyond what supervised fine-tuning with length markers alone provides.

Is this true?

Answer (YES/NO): NO